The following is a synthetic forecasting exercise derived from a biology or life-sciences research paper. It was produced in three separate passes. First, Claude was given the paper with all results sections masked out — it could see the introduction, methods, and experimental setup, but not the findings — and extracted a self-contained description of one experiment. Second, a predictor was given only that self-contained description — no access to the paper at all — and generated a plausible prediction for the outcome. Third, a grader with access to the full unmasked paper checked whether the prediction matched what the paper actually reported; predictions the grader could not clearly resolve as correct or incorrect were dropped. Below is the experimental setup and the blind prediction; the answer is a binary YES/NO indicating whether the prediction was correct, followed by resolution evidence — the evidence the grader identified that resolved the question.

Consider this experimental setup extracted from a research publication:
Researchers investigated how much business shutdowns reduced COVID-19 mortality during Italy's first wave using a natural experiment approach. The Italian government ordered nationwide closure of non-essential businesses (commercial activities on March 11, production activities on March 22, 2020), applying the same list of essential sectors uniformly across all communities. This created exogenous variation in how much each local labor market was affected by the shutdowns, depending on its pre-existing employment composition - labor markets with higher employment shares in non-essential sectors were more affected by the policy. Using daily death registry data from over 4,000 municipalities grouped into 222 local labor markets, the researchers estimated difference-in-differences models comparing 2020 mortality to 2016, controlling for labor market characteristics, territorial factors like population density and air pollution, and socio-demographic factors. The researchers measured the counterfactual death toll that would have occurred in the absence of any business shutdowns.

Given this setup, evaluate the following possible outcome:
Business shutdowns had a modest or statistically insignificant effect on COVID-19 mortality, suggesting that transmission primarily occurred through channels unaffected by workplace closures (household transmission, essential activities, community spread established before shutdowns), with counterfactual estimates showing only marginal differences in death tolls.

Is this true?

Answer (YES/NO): NO